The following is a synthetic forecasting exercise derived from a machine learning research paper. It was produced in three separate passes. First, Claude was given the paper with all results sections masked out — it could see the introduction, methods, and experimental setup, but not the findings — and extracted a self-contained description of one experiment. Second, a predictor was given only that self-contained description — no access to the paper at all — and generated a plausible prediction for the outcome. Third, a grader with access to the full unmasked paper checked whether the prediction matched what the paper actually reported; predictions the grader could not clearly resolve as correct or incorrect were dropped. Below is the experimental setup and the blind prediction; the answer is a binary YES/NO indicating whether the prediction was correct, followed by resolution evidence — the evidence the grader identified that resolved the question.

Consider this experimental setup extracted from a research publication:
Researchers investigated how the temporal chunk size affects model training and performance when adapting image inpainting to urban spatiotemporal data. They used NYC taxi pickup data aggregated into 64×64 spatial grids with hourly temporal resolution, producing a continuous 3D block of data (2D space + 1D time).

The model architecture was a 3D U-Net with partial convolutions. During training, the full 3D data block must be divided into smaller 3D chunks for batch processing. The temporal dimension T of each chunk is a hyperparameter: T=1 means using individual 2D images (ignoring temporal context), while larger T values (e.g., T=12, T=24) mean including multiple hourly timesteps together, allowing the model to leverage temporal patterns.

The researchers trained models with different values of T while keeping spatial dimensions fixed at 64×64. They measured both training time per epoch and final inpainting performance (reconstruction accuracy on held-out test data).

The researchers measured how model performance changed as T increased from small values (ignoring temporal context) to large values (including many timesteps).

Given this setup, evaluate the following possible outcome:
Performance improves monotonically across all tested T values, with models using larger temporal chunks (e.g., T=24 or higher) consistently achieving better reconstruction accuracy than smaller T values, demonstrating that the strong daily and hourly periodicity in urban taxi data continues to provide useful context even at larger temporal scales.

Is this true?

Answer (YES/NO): NO